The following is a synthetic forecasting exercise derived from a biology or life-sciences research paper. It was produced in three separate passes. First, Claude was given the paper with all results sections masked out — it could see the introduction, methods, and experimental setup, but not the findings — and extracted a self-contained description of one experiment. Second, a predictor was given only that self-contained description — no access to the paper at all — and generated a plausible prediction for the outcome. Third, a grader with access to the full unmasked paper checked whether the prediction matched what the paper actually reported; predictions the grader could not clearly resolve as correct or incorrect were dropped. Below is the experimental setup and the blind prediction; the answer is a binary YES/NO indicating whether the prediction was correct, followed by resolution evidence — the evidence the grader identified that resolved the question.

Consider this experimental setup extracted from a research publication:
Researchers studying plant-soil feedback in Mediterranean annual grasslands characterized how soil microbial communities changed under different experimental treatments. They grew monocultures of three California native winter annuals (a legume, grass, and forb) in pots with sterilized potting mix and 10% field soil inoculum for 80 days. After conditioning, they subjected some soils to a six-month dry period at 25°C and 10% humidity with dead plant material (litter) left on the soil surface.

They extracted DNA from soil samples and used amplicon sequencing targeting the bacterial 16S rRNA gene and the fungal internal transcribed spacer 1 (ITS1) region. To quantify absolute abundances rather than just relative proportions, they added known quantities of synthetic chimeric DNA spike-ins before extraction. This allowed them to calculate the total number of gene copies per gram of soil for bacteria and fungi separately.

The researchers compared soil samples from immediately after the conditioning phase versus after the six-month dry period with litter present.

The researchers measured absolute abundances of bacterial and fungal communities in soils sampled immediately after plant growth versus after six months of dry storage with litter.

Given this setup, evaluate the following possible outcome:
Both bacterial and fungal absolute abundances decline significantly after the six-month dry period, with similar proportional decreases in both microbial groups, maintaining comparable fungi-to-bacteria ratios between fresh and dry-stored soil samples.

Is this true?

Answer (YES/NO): NO